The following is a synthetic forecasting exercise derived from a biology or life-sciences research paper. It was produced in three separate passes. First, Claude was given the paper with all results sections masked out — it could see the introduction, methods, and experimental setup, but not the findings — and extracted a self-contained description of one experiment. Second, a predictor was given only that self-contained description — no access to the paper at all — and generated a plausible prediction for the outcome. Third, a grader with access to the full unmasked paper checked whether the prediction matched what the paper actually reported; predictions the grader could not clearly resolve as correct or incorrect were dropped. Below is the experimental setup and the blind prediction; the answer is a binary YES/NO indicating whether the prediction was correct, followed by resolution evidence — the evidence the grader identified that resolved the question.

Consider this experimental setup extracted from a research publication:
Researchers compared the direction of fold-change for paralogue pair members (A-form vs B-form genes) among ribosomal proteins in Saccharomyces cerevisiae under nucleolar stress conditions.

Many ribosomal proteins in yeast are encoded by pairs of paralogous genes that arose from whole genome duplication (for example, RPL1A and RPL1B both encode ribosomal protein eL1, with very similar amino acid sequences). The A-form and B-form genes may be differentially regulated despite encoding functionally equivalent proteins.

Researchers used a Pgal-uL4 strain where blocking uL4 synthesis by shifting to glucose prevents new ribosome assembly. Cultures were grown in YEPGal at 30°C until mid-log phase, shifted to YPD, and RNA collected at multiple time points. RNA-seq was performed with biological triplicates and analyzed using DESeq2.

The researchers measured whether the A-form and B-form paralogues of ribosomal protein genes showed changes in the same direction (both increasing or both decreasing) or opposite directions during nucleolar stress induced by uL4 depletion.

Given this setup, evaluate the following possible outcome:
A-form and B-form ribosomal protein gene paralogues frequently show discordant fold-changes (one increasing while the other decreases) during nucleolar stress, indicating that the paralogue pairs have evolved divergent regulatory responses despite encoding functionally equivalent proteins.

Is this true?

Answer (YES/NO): NO